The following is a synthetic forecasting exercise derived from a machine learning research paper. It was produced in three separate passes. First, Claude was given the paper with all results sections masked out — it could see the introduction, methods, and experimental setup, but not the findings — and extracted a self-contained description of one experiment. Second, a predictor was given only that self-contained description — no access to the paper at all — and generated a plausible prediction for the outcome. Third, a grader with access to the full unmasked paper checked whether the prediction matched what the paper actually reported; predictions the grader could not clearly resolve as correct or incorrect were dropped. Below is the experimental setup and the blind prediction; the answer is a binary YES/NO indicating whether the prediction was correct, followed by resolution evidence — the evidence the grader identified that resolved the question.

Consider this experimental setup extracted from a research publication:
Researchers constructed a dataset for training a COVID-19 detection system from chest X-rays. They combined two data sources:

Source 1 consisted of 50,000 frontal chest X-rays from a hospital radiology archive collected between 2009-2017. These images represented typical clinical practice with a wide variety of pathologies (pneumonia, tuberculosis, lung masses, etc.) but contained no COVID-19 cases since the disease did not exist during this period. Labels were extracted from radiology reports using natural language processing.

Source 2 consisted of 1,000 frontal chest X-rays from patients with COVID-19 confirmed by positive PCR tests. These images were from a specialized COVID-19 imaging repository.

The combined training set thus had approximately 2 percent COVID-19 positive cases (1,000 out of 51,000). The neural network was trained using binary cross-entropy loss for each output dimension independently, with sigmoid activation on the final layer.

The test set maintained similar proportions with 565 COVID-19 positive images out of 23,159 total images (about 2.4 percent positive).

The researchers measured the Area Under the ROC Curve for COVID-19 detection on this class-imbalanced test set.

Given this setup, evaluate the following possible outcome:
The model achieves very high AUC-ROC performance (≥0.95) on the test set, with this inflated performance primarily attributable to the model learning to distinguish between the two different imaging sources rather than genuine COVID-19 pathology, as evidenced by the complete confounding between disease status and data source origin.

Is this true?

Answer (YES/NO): NO